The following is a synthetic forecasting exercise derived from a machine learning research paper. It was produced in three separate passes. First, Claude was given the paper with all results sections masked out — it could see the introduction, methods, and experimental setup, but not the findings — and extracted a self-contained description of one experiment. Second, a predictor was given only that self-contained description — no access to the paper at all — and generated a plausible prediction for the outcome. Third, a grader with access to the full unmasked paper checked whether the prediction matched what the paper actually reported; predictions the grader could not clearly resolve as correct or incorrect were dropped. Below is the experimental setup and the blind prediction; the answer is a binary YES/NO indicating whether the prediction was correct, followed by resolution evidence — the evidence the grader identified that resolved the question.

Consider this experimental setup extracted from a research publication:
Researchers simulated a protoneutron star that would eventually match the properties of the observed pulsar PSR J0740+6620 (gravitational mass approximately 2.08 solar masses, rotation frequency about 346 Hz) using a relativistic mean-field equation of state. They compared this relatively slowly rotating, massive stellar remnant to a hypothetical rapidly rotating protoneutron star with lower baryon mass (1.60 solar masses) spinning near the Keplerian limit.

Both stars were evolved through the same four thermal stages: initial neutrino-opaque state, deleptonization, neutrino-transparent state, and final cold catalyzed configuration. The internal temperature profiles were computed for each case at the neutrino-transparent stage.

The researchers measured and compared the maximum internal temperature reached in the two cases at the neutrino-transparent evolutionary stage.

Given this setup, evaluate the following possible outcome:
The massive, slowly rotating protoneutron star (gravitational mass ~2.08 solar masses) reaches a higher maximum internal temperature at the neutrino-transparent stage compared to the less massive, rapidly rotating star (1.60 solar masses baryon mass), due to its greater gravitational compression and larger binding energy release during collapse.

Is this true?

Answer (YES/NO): YES